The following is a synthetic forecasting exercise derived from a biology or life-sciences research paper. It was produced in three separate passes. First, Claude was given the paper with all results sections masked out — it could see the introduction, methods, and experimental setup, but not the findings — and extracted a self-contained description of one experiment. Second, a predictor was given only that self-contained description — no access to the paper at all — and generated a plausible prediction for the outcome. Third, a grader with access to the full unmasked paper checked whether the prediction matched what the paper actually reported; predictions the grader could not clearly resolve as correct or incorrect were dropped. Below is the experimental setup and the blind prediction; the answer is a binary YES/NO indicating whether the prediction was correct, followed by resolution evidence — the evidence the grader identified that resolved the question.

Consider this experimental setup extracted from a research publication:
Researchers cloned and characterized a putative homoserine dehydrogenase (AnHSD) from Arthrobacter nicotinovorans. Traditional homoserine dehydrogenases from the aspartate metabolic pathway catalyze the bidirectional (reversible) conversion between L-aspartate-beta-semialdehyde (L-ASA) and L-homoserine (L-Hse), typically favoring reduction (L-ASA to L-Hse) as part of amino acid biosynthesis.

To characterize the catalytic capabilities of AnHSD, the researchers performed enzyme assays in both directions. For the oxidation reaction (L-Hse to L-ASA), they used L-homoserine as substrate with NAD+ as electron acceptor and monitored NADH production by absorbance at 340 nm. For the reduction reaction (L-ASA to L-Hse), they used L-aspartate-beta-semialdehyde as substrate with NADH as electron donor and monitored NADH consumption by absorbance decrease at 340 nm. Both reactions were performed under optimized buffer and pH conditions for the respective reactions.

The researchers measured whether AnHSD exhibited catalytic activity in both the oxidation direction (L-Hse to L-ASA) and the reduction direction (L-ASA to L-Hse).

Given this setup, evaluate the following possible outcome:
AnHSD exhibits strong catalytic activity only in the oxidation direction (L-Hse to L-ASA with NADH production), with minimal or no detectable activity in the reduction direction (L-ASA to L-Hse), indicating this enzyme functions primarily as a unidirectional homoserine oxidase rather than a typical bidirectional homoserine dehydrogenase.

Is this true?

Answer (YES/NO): YES